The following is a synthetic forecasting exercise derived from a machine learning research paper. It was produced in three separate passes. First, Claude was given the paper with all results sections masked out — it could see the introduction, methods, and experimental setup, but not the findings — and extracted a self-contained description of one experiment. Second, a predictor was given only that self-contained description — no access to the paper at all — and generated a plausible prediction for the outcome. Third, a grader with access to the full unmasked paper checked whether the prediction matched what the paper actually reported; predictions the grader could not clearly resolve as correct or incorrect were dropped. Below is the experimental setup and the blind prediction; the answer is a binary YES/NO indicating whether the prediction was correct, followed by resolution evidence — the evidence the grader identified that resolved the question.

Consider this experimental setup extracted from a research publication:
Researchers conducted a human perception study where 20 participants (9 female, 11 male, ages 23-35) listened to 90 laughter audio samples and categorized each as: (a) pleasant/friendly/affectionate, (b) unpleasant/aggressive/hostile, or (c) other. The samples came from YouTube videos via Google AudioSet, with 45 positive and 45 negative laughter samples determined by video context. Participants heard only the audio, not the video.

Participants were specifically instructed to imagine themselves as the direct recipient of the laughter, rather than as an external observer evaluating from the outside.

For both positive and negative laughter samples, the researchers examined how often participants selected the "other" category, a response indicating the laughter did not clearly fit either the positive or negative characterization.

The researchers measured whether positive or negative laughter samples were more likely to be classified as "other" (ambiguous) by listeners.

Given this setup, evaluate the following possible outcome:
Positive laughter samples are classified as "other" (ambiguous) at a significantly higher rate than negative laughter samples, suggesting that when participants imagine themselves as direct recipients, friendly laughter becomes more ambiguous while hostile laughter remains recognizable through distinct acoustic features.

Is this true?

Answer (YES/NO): NO